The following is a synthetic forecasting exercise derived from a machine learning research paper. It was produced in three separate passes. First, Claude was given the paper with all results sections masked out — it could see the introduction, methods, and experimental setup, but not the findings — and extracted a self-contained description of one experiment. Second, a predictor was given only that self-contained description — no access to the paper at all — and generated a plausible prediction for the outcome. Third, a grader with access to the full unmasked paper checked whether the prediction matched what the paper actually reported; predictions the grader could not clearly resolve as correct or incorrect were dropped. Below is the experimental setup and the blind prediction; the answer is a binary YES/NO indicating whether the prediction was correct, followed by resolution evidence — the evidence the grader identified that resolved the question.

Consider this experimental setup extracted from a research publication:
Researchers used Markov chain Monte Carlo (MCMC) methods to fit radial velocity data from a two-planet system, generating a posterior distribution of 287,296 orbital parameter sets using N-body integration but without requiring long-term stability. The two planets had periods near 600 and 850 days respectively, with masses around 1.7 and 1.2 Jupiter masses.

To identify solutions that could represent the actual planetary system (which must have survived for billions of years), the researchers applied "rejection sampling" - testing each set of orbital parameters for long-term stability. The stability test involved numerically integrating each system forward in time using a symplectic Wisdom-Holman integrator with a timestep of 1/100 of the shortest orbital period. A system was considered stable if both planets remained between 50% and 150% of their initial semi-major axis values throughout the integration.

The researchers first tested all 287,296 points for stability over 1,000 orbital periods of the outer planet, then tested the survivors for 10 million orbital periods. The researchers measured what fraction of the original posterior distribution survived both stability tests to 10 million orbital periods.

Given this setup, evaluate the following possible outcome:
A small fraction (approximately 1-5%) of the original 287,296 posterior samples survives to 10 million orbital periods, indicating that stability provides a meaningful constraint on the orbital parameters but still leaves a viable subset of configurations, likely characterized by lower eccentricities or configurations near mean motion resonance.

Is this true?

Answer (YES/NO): NO